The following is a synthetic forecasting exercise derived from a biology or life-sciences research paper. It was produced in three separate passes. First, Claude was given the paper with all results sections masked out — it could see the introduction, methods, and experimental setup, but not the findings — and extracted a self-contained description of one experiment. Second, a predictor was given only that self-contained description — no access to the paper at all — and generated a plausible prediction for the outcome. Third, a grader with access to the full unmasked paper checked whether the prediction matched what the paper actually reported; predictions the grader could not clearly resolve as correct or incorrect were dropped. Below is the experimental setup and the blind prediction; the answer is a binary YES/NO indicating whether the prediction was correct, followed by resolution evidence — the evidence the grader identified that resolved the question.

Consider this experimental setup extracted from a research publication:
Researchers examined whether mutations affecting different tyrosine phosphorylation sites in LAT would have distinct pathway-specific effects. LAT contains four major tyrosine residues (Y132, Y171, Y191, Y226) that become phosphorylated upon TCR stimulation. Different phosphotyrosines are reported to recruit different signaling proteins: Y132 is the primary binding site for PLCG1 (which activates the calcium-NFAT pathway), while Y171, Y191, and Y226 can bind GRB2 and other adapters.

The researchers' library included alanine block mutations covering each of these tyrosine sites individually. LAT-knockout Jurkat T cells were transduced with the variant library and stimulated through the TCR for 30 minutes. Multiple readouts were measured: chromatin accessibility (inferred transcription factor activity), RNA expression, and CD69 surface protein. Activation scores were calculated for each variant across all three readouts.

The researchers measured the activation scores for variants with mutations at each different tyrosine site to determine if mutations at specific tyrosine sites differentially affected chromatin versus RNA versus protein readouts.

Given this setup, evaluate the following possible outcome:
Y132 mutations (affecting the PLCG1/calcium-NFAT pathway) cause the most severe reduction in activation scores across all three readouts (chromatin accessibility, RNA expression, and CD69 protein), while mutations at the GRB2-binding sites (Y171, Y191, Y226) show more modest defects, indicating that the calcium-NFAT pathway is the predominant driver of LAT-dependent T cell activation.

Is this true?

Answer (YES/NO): NO